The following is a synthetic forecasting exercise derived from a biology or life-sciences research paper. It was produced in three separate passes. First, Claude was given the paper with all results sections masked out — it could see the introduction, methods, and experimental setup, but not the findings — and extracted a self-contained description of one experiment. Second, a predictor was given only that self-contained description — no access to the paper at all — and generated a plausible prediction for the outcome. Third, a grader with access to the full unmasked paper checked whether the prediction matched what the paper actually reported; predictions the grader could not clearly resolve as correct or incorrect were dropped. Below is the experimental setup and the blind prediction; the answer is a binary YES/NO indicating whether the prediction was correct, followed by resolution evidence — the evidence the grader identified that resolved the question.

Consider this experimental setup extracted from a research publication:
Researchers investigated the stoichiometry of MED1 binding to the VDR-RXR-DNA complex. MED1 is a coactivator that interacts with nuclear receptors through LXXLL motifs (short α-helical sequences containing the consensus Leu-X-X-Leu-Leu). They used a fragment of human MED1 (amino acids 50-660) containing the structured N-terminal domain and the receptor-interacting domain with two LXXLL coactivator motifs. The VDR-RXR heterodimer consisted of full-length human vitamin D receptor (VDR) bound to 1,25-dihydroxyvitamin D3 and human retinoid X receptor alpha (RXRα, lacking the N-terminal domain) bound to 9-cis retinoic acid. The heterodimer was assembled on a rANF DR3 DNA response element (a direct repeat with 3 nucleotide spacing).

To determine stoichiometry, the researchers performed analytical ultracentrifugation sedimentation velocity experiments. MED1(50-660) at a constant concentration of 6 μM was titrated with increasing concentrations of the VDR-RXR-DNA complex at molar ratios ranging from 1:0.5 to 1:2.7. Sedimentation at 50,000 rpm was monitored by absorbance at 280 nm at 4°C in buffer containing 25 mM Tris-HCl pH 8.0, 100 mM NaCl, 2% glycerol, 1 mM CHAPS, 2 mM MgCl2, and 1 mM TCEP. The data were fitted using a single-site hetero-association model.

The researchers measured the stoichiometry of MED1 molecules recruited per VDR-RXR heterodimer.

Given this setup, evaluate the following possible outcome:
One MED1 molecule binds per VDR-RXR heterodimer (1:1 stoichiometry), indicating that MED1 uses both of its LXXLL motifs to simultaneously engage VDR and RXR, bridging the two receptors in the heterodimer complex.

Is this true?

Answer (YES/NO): NO